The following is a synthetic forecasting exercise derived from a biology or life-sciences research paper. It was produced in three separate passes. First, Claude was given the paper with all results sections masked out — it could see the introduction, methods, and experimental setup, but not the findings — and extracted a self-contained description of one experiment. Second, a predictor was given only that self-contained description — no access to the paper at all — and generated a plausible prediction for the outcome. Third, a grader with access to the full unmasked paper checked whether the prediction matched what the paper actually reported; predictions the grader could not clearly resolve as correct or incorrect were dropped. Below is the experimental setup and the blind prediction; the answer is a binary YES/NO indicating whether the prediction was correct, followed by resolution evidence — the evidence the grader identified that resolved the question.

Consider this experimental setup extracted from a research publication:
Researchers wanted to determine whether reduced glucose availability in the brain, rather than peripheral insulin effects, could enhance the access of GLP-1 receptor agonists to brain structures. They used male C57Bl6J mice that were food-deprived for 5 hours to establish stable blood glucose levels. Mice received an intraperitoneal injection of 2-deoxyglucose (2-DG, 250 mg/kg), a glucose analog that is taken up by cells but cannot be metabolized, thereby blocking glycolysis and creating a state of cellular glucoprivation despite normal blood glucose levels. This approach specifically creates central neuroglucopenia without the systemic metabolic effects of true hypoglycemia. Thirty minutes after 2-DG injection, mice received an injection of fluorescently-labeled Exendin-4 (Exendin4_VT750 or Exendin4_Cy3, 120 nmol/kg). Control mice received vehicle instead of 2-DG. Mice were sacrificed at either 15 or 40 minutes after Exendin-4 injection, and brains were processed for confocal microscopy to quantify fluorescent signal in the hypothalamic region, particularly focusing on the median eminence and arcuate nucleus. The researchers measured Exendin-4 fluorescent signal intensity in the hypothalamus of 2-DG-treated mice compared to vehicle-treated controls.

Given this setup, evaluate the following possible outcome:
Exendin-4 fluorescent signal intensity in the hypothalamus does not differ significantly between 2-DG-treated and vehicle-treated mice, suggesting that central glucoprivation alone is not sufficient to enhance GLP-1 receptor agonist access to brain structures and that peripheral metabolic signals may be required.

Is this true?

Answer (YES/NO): NO